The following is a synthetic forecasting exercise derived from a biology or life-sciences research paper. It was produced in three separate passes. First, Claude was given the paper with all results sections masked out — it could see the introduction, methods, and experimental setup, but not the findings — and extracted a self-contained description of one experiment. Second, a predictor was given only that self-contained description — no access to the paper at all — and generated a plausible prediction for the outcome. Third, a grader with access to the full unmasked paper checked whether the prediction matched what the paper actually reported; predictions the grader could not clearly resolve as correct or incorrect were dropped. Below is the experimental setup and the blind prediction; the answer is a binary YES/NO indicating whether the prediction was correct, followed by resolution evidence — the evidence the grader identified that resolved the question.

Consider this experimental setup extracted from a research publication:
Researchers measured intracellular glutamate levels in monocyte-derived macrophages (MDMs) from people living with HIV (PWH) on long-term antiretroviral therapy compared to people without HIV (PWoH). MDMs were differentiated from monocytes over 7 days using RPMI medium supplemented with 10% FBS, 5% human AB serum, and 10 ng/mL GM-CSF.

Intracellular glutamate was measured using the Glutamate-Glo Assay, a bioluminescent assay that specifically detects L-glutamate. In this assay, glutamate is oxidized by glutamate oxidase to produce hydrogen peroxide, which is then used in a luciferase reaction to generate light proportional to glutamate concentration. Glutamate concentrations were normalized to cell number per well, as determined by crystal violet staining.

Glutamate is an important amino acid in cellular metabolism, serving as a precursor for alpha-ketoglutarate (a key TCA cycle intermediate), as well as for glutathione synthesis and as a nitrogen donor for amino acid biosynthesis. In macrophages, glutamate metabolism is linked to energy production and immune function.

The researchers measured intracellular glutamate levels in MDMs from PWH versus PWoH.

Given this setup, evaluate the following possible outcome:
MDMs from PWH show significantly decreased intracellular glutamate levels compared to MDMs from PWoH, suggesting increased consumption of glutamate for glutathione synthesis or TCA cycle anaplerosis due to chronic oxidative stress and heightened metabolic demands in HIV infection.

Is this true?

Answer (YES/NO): NO